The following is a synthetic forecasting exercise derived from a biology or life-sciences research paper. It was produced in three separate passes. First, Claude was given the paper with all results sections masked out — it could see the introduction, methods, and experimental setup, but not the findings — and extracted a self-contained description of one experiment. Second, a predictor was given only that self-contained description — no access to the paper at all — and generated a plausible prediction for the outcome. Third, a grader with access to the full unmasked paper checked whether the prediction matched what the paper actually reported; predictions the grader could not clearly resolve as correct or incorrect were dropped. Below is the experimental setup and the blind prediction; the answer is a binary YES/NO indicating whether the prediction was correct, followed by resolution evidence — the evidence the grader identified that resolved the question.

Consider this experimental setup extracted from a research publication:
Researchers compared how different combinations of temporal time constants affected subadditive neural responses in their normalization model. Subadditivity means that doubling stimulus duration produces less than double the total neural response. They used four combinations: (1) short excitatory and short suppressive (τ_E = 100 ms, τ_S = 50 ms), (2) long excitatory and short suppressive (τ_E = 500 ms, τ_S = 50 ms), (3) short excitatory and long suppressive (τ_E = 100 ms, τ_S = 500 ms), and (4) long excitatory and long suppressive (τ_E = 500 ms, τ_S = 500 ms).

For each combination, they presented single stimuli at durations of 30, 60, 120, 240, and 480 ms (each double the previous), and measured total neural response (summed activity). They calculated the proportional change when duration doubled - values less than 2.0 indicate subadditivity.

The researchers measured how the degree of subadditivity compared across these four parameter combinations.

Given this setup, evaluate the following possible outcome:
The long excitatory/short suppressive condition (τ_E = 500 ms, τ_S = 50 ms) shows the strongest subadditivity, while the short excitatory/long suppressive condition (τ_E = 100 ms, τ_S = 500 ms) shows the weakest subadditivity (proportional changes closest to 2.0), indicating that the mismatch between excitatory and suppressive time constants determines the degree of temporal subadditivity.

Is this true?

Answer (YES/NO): NO